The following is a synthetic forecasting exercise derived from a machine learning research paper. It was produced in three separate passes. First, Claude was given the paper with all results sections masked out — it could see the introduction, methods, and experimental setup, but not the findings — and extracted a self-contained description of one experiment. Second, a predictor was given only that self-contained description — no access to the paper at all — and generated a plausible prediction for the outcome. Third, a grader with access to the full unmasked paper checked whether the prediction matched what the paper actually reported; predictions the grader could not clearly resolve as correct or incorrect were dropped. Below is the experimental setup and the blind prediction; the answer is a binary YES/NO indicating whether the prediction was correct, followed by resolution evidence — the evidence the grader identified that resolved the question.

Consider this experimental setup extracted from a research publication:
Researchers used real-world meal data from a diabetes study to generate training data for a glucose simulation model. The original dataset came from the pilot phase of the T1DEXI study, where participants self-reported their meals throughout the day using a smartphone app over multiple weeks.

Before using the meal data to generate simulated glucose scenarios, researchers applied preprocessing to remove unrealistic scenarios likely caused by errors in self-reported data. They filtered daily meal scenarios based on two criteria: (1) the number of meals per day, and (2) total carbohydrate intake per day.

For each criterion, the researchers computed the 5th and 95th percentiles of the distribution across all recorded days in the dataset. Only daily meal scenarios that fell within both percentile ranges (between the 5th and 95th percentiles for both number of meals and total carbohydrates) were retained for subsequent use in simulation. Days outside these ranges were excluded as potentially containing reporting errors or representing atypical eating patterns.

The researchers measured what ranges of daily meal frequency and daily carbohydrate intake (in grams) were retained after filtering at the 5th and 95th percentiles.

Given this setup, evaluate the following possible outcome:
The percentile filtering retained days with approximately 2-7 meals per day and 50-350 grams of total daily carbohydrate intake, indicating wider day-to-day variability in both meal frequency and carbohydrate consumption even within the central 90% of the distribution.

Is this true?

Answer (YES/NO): NO